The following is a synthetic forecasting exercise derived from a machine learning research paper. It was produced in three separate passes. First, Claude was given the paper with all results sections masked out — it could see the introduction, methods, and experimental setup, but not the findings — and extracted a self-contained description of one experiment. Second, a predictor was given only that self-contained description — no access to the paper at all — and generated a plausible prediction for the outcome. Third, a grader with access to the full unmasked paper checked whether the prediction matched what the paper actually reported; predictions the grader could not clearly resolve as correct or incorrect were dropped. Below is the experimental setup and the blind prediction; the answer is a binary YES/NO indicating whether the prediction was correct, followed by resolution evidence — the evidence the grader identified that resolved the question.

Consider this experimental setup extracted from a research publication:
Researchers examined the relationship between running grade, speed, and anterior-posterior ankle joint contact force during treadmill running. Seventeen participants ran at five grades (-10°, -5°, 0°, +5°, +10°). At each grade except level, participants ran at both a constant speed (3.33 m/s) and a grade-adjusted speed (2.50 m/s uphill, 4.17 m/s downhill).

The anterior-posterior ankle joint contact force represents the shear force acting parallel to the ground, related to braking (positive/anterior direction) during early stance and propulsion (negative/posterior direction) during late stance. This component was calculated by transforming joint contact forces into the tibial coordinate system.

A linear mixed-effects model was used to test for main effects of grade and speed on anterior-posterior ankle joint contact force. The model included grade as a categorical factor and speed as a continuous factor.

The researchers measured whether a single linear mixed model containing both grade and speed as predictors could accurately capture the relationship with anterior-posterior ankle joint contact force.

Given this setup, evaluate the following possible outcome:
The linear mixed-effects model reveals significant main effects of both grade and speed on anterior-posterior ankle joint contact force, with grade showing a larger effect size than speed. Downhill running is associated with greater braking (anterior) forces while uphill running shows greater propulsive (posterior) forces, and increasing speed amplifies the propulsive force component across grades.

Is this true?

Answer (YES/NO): NO